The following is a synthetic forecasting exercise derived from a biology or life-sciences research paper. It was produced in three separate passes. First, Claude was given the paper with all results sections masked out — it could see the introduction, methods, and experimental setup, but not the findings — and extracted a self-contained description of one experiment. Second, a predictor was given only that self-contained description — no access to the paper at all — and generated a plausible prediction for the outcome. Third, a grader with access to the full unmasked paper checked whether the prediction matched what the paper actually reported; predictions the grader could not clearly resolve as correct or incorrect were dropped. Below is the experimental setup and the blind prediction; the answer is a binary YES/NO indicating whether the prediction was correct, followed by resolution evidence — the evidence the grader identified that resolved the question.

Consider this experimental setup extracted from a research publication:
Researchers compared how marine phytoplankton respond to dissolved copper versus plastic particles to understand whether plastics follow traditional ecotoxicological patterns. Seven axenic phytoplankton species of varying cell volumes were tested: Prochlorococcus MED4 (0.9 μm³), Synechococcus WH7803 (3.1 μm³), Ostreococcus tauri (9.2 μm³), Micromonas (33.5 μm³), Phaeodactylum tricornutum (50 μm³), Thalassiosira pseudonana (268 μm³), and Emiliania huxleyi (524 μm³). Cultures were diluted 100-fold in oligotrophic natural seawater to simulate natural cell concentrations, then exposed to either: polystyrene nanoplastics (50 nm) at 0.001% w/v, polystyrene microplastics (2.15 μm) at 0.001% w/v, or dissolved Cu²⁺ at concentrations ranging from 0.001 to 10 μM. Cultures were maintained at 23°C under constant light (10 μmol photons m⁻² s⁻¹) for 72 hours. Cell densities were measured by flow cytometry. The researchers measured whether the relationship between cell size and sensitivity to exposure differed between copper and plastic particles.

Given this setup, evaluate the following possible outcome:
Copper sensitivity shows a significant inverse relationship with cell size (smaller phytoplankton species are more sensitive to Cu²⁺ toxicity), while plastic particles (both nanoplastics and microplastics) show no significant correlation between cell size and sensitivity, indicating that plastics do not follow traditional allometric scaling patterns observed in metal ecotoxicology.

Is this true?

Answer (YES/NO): NO